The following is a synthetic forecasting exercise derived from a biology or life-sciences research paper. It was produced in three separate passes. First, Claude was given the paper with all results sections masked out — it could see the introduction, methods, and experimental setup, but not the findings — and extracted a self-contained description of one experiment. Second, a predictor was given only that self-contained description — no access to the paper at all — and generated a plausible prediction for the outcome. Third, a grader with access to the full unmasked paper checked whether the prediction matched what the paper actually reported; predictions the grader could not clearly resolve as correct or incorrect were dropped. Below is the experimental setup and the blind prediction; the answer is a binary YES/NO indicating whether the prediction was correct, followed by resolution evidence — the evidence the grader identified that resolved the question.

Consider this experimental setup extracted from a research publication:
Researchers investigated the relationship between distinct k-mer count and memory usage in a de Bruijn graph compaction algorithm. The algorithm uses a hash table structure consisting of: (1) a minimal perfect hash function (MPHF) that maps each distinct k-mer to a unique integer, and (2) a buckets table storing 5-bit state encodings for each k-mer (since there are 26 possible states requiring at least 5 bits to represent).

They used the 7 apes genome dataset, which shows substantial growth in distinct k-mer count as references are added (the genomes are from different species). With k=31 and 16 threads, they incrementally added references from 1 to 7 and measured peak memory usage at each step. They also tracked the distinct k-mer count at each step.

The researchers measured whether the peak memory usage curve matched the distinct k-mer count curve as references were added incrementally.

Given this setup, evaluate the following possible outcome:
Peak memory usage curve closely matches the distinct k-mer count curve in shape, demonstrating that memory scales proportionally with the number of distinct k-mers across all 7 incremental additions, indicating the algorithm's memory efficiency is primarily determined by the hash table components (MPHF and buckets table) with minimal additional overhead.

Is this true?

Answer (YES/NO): YES